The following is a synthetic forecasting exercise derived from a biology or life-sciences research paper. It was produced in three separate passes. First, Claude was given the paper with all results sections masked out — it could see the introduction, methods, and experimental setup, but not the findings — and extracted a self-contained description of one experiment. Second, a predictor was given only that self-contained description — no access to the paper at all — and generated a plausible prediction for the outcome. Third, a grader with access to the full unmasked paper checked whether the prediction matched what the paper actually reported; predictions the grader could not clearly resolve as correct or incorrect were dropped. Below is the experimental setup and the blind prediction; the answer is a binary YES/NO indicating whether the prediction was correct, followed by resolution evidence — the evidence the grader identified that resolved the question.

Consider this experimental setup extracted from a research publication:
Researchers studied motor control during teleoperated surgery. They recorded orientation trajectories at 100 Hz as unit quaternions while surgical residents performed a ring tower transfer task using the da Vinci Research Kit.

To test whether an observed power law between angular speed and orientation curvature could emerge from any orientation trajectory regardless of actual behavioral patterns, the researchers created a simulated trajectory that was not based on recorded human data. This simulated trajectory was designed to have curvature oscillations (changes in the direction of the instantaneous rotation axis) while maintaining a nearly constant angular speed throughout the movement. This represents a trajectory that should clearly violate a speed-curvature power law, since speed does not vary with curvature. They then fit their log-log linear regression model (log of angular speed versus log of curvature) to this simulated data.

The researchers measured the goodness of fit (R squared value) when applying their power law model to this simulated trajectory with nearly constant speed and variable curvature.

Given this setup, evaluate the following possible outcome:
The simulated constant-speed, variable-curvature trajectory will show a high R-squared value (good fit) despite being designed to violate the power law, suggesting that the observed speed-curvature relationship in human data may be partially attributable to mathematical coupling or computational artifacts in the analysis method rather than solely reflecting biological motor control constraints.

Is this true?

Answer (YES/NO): NO